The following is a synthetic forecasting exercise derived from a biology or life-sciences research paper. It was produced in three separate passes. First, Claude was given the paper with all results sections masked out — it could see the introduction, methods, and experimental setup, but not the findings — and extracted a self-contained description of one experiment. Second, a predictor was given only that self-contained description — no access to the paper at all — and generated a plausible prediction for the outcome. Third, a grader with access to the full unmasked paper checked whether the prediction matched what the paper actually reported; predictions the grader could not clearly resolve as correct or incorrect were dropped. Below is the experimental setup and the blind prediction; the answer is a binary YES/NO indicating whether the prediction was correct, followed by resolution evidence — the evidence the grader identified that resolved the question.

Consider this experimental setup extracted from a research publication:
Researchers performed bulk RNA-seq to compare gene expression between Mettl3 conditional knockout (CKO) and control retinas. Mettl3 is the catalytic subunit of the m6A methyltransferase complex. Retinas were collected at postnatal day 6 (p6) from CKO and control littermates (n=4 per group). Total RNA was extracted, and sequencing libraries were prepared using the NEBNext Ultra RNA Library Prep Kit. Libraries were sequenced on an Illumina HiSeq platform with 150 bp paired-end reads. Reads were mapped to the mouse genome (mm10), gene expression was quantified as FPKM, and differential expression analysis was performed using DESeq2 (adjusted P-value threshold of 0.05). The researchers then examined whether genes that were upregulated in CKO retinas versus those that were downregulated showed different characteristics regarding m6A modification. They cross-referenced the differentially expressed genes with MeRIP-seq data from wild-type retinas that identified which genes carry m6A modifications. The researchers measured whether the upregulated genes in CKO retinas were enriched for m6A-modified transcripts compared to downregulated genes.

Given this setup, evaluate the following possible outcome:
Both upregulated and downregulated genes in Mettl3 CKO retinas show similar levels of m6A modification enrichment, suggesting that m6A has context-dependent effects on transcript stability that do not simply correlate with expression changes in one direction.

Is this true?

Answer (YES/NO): NO